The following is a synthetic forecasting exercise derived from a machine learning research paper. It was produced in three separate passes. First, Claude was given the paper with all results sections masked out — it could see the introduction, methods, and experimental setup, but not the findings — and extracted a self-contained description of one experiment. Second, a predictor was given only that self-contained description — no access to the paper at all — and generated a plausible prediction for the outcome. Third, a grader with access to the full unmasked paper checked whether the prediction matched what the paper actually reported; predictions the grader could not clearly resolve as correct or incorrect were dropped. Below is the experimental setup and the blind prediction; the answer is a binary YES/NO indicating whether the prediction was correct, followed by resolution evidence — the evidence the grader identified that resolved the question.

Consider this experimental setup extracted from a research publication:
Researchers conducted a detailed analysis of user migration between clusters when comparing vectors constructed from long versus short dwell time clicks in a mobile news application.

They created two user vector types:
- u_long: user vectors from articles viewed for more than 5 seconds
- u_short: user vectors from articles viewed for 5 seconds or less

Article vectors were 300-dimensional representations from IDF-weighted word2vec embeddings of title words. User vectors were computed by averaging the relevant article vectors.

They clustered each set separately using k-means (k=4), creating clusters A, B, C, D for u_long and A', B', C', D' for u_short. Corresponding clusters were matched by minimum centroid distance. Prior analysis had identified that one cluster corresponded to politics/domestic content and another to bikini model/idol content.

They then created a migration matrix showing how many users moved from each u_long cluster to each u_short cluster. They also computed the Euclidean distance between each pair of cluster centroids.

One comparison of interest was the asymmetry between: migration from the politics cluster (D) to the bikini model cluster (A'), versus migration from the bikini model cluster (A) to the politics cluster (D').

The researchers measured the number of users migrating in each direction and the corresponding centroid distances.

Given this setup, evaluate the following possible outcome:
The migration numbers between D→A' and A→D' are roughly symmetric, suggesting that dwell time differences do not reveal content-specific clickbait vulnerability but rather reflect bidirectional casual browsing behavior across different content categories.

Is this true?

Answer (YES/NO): NO